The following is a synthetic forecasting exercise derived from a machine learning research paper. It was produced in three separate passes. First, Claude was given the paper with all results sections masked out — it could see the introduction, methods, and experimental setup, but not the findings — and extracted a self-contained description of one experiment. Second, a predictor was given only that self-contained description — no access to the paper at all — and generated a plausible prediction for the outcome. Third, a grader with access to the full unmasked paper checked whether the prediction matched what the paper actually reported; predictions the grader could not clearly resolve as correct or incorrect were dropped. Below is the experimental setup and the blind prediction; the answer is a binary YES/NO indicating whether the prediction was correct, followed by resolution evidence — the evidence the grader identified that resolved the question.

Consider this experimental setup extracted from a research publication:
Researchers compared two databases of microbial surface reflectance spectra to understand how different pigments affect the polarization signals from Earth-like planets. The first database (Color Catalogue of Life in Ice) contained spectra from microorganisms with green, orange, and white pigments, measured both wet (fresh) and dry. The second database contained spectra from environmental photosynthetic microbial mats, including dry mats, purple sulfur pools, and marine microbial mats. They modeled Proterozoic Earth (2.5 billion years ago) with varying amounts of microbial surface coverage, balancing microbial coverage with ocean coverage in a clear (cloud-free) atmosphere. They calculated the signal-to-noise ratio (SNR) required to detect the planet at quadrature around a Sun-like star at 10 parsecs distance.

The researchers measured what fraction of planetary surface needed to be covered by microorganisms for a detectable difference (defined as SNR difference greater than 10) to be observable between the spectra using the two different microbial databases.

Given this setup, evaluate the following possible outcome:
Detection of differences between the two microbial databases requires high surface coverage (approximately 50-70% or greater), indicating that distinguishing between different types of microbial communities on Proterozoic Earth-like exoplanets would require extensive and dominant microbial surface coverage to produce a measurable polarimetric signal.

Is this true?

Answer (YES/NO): NO